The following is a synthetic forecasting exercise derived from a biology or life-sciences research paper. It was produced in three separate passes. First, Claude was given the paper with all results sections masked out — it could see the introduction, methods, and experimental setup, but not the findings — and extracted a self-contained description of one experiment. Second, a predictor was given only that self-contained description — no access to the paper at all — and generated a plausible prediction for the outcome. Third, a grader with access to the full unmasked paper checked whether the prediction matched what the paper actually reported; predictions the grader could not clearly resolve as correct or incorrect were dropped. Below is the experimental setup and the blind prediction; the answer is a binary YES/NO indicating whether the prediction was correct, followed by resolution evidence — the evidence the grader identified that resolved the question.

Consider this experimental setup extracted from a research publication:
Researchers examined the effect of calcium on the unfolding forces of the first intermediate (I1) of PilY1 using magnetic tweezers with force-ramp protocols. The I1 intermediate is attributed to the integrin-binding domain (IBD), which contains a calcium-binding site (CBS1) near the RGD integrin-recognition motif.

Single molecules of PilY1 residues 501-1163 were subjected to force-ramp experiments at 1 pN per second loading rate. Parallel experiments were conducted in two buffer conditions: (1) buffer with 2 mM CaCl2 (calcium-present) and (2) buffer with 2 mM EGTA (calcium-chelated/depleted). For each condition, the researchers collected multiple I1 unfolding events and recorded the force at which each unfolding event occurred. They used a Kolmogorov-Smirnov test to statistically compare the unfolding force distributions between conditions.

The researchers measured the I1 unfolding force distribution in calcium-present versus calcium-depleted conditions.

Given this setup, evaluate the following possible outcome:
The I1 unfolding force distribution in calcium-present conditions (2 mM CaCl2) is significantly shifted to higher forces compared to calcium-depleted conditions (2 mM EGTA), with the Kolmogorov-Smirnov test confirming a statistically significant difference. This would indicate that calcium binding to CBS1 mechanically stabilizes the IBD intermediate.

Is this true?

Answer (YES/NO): NO